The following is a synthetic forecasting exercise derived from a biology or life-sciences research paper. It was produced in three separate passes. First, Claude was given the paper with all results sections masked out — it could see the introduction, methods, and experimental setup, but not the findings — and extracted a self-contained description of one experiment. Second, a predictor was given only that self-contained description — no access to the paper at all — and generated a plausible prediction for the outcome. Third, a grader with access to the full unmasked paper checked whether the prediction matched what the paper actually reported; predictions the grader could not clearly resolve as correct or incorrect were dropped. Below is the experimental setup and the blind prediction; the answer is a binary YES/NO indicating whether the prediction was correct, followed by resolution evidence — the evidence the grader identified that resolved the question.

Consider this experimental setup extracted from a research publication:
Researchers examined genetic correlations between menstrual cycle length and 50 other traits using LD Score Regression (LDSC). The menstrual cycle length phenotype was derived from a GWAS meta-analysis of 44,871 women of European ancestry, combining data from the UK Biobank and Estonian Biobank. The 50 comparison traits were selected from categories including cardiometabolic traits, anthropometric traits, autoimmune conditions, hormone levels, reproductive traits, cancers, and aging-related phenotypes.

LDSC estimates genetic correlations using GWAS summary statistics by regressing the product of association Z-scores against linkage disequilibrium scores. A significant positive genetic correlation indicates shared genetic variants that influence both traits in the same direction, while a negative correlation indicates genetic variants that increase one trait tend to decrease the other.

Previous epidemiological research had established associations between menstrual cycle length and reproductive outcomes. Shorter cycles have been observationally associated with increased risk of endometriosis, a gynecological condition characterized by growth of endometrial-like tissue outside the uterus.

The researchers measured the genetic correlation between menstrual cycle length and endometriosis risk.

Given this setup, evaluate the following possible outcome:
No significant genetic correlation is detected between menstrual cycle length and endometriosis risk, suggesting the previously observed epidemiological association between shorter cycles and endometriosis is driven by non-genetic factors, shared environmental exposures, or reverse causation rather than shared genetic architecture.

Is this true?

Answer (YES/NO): NO